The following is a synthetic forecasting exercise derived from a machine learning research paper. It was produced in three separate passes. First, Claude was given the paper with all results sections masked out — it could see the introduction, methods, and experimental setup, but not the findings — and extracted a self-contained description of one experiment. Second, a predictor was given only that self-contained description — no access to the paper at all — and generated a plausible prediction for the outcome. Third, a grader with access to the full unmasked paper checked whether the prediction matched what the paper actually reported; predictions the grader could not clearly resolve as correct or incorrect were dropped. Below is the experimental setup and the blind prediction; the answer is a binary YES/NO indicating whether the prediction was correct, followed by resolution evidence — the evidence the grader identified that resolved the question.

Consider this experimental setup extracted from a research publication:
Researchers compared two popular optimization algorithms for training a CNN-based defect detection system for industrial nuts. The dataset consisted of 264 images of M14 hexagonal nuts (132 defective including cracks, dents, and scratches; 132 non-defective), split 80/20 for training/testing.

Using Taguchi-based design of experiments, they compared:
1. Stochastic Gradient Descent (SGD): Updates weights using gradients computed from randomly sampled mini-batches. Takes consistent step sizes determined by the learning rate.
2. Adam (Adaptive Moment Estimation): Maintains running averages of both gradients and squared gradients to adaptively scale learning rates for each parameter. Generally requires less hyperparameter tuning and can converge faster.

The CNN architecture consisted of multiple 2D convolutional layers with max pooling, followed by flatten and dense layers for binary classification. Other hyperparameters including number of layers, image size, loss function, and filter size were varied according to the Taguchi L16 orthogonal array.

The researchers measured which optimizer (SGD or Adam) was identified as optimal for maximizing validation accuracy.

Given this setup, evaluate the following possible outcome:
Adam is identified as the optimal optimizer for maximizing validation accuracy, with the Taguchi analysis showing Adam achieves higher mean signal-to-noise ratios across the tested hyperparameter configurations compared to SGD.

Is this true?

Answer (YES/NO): NO